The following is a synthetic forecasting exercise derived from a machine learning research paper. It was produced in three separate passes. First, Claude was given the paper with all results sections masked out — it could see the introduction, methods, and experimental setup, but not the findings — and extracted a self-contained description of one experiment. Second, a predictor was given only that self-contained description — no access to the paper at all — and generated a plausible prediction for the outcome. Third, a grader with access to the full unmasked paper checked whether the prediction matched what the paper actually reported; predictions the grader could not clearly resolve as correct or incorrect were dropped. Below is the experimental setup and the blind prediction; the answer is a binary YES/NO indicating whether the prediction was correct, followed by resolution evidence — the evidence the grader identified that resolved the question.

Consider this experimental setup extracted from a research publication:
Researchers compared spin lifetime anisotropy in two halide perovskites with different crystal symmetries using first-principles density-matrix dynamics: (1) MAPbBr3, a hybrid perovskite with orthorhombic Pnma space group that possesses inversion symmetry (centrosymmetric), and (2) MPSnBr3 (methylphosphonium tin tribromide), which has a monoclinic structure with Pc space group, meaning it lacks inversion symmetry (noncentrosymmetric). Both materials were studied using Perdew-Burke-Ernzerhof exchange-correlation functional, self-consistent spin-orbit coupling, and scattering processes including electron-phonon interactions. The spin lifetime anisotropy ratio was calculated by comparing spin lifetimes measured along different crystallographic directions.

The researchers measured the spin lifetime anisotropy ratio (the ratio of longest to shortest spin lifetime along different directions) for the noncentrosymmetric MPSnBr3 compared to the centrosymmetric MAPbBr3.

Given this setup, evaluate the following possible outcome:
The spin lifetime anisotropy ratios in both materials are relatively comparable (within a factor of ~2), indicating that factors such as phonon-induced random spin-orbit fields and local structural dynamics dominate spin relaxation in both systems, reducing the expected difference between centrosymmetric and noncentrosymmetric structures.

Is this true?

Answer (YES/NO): NO